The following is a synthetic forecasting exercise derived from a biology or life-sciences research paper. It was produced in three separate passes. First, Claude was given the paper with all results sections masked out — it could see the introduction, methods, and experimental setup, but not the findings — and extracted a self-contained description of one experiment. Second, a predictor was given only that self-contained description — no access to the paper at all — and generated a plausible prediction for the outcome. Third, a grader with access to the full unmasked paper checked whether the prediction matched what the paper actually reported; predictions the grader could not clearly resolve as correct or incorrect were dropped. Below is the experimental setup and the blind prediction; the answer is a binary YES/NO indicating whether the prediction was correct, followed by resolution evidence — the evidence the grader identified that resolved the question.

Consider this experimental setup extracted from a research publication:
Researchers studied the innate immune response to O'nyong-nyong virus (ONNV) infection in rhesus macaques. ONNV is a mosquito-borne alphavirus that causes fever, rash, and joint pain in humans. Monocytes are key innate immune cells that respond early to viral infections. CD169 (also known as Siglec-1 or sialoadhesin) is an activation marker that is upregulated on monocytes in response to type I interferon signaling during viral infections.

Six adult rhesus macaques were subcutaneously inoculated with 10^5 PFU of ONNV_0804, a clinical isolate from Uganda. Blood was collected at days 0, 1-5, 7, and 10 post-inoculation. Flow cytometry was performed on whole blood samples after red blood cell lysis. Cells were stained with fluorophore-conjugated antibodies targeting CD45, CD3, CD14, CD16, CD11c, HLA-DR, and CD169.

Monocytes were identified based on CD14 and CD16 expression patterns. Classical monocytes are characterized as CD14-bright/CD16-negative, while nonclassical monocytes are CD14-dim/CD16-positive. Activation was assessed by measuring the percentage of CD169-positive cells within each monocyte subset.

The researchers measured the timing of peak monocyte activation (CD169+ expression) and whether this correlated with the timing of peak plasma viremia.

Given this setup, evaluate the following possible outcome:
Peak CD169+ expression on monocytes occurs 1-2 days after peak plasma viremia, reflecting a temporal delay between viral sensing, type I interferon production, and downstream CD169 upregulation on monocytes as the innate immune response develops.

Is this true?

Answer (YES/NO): NO